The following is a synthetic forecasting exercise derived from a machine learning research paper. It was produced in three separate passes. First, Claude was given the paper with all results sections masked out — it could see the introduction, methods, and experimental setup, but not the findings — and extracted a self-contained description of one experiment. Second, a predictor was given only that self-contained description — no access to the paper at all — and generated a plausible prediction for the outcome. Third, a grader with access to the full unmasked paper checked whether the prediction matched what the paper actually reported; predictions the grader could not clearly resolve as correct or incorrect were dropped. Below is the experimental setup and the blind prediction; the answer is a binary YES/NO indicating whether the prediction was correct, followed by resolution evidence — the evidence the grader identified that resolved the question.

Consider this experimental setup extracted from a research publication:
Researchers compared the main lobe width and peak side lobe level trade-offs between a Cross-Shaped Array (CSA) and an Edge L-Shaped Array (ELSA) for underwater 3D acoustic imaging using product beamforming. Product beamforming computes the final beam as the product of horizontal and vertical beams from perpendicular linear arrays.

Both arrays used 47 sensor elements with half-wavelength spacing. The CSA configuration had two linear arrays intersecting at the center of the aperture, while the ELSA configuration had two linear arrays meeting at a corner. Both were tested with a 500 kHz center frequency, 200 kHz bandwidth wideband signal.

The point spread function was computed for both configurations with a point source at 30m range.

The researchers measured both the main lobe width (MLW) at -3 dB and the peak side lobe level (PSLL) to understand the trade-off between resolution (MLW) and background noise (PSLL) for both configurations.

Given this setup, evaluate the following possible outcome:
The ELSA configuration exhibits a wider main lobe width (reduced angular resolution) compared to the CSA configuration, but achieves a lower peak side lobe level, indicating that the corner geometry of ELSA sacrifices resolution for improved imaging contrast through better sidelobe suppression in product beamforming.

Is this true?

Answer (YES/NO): NO